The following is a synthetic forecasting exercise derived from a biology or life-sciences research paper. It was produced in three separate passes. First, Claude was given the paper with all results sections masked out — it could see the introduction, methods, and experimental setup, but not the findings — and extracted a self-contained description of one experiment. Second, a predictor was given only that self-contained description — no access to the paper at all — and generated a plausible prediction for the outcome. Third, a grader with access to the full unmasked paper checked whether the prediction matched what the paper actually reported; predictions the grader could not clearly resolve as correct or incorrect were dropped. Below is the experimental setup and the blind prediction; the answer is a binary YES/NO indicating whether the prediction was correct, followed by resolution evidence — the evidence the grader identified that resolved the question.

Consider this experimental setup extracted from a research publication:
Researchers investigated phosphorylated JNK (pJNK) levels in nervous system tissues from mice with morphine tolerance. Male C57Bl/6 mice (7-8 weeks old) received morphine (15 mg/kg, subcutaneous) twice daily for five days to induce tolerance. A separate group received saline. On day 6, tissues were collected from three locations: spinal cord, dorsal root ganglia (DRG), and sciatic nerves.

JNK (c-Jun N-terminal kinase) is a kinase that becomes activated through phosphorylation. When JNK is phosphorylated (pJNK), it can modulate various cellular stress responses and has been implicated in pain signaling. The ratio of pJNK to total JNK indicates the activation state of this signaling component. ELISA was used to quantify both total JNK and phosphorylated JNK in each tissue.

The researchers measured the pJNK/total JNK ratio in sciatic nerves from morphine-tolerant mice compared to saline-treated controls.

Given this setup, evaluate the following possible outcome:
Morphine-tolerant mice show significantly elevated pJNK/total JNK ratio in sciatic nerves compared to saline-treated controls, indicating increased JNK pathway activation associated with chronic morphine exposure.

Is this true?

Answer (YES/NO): YES